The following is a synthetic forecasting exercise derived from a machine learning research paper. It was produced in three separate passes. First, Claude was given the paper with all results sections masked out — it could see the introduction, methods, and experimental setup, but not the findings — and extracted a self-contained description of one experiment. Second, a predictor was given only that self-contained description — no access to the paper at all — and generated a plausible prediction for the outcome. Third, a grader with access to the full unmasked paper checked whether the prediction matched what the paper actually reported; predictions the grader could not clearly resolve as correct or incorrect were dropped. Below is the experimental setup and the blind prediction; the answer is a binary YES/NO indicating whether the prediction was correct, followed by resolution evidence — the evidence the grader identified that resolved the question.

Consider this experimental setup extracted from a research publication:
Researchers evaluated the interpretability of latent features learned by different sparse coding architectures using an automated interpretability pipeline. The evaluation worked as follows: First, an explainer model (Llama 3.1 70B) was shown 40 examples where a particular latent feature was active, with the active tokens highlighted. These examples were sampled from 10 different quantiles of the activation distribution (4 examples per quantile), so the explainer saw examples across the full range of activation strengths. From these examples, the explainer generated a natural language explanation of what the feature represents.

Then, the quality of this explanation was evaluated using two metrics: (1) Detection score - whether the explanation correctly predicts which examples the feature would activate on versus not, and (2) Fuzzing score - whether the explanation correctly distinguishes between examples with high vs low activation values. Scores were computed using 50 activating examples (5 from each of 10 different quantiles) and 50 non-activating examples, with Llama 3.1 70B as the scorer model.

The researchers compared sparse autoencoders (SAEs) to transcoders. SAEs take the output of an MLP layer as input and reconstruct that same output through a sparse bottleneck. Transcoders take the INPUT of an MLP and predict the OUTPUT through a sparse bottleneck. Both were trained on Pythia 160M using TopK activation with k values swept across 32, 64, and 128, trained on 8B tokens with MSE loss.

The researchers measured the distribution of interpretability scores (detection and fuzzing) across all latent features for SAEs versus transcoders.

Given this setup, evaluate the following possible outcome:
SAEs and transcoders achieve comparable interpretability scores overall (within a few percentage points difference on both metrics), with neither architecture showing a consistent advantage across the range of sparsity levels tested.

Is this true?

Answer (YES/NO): NO